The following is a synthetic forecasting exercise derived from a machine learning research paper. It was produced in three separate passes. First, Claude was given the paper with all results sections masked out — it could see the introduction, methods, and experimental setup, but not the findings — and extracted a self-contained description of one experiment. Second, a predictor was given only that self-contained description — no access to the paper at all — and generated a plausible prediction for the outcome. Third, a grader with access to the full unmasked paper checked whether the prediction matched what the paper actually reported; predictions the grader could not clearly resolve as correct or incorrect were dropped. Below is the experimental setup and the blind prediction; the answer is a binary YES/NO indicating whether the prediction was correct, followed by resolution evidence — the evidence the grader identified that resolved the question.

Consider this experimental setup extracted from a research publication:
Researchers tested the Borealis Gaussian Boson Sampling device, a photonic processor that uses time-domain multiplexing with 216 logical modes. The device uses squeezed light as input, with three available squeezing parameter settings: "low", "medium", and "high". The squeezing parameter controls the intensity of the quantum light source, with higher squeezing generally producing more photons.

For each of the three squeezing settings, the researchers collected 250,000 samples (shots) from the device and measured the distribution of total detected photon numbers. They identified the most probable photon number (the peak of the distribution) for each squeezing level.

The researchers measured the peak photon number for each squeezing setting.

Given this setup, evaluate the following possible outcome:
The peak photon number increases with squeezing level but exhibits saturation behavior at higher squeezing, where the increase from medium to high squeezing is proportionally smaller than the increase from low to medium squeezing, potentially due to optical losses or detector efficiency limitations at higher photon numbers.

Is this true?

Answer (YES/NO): YES